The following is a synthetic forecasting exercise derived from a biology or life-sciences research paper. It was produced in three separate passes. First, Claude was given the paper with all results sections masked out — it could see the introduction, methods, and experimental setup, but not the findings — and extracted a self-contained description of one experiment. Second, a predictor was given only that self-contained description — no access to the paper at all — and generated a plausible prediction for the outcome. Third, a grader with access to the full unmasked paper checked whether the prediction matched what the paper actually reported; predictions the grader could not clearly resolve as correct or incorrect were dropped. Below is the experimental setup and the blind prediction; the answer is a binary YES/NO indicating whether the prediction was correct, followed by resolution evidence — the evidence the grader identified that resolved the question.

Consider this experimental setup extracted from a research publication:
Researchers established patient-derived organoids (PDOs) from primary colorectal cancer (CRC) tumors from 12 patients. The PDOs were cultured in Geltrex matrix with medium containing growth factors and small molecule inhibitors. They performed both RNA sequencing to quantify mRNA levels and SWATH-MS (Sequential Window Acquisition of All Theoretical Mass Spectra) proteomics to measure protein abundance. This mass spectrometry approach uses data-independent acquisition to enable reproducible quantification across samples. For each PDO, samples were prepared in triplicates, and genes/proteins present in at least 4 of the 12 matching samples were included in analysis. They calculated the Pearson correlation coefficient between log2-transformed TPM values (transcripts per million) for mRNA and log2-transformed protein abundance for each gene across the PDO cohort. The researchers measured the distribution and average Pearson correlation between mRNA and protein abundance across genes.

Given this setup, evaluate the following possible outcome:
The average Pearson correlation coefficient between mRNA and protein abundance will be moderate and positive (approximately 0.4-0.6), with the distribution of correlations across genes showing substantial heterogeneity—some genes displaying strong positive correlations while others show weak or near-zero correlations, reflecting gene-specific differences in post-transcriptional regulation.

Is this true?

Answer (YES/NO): NO